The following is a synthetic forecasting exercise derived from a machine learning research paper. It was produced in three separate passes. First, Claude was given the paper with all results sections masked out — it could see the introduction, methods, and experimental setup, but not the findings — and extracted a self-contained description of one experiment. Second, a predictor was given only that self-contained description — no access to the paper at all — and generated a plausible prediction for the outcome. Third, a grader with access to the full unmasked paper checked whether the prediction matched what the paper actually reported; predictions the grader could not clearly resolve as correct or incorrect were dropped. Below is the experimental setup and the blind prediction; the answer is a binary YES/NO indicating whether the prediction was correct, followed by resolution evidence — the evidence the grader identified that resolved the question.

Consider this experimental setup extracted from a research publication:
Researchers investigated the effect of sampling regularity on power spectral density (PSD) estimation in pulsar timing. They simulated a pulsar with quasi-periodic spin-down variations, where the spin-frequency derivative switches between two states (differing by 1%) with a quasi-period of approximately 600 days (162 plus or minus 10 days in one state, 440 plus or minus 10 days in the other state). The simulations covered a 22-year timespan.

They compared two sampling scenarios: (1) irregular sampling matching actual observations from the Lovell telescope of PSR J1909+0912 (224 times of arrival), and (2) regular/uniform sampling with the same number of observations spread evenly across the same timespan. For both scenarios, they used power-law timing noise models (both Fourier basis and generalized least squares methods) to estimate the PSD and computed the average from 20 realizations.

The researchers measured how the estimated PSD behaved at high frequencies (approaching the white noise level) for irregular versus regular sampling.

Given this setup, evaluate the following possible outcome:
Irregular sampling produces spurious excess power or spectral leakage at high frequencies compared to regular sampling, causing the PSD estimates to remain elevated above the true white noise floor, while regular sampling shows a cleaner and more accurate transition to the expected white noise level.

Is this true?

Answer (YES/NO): YES